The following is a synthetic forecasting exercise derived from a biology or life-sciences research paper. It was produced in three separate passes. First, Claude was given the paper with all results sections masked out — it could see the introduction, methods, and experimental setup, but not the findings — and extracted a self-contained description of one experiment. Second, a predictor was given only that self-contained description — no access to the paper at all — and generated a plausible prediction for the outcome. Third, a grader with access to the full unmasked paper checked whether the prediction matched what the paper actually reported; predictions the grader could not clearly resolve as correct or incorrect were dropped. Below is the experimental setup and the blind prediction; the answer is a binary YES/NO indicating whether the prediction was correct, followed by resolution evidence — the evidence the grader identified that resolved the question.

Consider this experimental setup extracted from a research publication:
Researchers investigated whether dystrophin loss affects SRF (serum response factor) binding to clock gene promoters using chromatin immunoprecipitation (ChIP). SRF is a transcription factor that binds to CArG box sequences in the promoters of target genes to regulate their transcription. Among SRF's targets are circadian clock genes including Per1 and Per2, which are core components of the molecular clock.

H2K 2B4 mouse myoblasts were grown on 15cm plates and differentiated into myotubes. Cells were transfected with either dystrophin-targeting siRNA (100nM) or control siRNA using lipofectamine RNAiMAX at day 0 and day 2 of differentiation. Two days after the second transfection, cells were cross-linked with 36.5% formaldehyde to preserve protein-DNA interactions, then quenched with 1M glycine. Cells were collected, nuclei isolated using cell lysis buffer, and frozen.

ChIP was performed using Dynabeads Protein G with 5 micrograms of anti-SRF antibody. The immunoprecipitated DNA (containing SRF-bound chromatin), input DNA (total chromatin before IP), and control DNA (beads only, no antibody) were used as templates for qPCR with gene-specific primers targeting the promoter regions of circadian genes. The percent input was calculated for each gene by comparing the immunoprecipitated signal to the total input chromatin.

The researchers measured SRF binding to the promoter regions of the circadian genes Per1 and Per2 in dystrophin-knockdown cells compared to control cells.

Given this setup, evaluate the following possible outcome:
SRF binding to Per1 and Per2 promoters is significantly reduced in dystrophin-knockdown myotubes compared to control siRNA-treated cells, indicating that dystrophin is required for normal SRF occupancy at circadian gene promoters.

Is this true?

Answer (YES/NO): NO